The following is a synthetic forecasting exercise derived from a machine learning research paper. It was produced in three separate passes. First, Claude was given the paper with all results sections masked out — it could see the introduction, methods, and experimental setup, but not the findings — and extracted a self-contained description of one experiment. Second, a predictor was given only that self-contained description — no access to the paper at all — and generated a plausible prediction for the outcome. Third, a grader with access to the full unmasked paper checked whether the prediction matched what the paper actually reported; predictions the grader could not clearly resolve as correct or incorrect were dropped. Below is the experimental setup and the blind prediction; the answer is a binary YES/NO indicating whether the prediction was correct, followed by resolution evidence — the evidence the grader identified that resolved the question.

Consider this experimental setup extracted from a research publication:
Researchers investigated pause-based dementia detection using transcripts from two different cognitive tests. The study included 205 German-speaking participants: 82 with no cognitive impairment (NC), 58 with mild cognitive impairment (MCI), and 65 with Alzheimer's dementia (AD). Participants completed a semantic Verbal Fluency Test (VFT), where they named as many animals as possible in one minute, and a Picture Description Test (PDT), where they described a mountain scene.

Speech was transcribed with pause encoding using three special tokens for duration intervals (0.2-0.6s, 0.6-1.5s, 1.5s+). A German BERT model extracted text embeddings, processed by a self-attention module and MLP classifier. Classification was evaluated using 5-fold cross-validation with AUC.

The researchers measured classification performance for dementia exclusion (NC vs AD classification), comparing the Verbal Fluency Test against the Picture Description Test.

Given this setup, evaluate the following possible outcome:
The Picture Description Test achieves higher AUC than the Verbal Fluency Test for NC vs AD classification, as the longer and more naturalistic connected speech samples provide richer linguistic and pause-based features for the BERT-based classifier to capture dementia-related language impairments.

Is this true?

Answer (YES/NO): NO